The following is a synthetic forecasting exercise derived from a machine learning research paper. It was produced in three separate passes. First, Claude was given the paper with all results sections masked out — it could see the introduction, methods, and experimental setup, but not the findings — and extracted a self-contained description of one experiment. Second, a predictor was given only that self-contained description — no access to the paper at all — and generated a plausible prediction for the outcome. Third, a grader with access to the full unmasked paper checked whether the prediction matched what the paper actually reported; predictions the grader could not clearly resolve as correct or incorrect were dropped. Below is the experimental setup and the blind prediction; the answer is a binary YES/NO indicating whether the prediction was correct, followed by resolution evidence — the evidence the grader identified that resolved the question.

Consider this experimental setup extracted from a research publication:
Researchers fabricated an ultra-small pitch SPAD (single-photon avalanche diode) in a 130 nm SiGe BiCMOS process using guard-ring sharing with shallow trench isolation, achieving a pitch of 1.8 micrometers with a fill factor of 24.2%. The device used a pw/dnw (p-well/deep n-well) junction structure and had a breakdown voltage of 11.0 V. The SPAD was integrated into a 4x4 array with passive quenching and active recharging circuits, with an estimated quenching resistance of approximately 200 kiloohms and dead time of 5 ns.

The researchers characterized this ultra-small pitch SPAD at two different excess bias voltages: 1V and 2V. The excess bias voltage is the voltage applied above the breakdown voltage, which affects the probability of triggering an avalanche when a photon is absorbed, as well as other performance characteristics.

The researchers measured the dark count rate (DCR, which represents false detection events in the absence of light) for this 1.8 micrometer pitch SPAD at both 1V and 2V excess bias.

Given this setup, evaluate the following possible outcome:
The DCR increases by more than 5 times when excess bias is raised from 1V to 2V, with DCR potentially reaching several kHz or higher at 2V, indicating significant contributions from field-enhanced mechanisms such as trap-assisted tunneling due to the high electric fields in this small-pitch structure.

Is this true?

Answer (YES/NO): NO